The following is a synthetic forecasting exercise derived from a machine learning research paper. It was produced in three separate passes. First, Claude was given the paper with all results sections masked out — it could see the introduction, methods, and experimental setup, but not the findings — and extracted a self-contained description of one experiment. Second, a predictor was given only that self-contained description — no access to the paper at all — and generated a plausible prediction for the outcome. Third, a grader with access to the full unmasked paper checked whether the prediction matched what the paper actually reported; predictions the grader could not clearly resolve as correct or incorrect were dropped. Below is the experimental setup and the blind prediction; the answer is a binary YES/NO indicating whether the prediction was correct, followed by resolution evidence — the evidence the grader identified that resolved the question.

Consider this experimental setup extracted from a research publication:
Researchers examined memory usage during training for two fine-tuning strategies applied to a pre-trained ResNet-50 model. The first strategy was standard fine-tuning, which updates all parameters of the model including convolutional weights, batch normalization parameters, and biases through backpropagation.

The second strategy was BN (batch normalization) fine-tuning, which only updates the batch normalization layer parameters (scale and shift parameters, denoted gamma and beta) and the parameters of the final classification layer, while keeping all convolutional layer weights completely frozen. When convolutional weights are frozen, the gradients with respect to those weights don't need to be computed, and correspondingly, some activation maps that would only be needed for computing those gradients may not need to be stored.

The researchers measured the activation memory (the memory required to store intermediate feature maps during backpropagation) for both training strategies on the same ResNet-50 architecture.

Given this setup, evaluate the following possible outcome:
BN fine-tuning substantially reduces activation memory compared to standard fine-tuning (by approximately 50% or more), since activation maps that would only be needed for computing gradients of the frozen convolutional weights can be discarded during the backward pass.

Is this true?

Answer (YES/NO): YES